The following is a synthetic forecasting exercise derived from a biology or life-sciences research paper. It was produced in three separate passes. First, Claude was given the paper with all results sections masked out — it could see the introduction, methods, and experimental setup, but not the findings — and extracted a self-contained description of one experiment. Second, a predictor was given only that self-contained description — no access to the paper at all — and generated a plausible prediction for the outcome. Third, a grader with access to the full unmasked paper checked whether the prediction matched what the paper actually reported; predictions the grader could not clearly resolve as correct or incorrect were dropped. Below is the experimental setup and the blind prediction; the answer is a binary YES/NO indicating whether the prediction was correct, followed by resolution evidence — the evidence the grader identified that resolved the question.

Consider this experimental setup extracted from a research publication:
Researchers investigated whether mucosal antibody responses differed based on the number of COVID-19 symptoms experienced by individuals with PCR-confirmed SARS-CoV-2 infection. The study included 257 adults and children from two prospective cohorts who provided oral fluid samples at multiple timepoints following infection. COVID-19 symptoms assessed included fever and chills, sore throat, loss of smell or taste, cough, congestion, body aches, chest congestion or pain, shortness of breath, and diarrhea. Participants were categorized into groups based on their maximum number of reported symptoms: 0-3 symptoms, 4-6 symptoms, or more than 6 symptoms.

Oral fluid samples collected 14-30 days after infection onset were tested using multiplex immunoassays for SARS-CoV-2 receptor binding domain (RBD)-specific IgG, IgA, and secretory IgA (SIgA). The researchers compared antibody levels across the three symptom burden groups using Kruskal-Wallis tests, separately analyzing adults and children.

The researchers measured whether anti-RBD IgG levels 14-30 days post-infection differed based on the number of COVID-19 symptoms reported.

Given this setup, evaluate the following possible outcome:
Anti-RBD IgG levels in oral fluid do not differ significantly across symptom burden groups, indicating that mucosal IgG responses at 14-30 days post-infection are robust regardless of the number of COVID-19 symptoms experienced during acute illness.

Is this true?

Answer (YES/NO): NO